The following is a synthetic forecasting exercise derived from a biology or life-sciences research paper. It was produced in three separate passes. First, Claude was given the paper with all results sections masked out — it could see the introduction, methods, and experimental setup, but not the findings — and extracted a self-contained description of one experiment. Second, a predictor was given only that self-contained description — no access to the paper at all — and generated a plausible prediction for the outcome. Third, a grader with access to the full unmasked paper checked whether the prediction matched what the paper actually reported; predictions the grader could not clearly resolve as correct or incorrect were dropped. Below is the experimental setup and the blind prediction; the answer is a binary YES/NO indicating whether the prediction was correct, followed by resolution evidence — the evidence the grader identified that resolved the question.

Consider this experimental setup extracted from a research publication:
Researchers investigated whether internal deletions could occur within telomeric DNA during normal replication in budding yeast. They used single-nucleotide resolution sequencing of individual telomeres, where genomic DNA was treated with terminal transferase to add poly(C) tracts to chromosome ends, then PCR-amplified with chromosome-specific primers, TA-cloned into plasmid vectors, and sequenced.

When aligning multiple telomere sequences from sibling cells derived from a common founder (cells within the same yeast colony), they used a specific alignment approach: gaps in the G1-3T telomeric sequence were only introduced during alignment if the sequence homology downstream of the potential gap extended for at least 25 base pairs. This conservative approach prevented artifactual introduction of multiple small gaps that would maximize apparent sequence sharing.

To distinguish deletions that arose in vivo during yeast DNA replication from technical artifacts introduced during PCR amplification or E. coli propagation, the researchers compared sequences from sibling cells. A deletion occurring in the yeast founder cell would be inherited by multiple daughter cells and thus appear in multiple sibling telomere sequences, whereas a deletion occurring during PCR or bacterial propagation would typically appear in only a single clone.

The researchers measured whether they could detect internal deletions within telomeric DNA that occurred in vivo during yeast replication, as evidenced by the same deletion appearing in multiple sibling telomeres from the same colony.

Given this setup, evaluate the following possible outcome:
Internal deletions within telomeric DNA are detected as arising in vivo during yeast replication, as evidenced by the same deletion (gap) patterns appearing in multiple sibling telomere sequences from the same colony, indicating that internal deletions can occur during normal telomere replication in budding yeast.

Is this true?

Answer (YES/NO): YES